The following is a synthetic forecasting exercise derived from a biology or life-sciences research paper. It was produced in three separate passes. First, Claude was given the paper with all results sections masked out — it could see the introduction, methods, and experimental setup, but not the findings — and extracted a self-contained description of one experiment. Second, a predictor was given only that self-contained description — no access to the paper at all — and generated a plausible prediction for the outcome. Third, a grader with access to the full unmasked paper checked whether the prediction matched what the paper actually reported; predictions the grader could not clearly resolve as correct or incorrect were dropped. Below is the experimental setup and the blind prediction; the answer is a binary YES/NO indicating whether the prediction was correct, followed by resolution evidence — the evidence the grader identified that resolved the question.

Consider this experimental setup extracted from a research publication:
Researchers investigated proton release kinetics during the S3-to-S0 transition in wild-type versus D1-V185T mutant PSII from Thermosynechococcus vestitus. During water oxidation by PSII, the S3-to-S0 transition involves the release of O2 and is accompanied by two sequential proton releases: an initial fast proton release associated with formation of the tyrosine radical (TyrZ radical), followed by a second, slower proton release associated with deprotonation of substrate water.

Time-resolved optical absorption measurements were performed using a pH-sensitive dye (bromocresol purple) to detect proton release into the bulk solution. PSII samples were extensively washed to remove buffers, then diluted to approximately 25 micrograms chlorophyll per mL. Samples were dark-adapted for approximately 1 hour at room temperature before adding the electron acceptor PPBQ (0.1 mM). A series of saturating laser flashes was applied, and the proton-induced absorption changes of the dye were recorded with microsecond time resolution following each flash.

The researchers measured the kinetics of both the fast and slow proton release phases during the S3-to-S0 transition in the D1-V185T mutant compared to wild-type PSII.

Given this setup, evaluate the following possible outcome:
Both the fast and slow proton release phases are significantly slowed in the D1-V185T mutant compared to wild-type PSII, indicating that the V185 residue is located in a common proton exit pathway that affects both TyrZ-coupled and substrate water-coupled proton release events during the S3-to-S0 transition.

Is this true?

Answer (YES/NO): NO